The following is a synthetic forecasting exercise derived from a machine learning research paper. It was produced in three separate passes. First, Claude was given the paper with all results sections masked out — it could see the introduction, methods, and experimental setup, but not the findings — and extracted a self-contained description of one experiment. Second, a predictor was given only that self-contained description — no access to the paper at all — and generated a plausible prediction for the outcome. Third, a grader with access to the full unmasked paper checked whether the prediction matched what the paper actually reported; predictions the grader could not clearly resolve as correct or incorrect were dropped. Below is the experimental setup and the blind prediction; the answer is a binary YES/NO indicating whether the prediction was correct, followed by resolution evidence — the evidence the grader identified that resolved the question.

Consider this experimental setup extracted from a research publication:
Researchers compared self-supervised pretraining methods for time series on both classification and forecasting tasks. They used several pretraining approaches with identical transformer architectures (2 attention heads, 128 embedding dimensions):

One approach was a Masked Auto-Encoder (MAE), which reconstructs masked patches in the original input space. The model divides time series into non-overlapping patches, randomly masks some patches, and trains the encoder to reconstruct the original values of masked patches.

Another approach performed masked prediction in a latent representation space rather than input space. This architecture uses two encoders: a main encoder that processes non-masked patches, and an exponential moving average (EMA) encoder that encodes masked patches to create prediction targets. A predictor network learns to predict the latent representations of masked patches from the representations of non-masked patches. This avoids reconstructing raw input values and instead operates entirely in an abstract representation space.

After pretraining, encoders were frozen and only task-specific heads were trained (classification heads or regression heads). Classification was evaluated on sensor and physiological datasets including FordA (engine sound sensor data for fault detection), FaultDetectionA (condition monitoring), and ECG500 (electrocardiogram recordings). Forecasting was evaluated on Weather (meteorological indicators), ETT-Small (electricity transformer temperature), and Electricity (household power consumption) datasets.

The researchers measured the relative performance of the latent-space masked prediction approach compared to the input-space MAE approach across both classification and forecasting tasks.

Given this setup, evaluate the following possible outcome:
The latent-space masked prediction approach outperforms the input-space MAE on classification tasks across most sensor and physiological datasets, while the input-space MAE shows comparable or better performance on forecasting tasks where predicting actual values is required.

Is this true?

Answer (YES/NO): NO